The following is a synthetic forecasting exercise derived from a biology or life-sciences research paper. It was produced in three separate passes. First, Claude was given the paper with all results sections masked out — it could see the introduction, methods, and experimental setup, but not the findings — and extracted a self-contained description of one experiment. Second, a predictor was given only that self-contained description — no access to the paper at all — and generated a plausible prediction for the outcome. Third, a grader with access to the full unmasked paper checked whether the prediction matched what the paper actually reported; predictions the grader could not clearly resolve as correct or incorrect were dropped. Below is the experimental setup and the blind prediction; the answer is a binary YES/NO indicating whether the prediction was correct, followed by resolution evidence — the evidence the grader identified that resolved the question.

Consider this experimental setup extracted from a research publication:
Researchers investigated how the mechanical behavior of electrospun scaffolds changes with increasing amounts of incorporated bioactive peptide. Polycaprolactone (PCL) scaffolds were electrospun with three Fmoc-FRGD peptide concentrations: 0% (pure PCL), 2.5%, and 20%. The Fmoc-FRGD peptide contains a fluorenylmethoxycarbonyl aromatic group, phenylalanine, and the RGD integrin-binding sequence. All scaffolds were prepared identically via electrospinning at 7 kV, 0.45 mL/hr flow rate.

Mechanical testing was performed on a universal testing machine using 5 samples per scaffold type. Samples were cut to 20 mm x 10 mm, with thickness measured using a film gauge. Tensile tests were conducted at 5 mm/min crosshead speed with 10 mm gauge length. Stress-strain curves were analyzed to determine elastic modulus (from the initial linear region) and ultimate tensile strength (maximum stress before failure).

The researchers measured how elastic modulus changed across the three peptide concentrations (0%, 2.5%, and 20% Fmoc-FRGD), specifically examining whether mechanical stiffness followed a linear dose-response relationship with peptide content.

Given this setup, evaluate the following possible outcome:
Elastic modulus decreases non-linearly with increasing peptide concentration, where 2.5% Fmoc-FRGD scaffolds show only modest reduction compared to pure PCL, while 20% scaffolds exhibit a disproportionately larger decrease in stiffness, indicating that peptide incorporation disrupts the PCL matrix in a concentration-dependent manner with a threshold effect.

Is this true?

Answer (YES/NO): NO